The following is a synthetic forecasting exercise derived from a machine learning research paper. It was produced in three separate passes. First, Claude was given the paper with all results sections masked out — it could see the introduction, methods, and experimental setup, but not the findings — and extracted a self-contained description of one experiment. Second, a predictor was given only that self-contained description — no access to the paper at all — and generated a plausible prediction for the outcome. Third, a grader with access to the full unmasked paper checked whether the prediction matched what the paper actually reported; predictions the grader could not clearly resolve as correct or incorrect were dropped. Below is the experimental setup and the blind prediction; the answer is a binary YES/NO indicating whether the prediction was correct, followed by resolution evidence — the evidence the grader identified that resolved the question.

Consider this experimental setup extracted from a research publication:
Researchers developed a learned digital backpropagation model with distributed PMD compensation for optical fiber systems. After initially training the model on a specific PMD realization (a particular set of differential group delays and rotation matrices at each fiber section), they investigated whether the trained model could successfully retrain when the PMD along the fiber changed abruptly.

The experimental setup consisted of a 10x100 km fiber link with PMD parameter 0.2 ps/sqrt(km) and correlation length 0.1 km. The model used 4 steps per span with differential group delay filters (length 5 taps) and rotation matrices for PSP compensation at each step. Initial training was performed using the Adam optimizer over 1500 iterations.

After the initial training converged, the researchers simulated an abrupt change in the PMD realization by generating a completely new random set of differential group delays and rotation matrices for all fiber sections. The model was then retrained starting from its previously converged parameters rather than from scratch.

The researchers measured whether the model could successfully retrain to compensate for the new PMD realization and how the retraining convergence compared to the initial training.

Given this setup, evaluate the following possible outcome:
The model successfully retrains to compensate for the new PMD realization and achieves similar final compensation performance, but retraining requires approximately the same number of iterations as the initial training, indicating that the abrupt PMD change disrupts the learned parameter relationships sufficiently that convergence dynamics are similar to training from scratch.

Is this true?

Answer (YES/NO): NO